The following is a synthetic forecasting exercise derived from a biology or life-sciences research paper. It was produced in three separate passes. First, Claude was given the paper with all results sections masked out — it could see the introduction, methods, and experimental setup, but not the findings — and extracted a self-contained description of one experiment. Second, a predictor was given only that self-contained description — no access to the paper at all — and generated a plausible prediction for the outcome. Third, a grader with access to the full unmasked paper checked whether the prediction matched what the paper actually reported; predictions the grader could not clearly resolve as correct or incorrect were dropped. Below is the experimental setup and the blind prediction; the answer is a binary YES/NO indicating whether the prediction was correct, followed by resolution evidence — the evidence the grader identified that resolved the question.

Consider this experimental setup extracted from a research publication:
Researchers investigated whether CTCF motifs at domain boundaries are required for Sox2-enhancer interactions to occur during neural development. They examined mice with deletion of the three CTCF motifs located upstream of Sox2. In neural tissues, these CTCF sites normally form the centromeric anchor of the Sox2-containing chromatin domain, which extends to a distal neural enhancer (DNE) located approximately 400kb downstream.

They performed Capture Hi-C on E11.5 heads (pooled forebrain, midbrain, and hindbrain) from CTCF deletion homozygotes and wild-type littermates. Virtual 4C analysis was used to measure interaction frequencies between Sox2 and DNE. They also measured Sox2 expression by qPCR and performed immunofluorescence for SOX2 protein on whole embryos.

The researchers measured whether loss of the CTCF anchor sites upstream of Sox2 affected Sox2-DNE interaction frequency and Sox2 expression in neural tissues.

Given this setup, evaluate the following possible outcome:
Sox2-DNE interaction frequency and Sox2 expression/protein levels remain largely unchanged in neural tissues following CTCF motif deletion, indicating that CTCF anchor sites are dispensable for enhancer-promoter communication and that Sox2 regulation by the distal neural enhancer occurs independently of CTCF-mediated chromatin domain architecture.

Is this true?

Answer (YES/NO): YES